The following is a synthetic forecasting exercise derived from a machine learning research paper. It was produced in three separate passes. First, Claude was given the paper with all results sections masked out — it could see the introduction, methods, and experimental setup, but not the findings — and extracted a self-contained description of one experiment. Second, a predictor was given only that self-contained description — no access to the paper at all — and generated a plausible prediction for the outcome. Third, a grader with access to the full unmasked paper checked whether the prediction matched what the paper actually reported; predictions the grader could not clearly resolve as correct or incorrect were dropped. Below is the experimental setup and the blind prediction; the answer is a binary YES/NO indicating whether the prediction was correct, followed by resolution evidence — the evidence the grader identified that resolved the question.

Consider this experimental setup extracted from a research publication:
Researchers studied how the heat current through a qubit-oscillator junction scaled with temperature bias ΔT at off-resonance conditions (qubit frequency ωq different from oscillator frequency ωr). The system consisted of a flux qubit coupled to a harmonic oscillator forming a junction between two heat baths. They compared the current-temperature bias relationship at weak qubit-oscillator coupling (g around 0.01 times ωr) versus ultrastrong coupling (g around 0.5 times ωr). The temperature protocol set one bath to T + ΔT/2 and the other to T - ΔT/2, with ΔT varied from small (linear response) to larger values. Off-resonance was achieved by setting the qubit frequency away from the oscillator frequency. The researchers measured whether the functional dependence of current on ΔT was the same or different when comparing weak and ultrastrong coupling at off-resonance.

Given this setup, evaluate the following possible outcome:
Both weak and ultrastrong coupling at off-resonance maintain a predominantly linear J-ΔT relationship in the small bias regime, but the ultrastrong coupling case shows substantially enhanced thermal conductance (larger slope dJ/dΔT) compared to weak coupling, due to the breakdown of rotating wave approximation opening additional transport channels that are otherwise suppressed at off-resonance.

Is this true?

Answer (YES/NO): NO